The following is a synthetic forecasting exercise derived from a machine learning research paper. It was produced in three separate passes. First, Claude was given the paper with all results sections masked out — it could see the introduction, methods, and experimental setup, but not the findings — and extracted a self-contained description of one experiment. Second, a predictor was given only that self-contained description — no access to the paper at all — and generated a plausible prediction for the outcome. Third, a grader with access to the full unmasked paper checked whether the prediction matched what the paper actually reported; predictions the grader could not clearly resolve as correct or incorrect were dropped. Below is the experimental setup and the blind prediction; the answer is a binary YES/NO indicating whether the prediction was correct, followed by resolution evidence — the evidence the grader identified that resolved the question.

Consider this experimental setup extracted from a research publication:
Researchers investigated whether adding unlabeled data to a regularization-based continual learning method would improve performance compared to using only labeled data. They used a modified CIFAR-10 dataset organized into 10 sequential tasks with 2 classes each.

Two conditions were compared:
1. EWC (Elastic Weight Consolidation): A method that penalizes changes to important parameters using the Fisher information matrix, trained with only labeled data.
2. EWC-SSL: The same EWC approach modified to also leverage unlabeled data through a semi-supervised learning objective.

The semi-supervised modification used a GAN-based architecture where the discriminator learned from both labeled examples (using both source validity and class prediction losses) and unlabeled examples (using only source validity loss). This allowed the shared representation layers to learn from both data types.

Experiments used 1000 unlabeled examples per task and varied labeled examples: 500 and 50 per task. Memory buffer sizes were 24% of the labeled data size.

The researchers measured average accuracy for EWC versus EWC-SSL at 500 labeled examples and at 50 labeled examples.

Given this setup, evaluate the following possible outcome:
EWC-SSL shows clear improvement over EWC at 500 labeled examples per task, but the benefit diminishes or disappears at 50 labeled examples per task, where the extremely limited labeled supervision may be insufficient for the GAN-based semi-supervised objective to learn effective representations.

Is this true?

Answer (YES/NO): NO